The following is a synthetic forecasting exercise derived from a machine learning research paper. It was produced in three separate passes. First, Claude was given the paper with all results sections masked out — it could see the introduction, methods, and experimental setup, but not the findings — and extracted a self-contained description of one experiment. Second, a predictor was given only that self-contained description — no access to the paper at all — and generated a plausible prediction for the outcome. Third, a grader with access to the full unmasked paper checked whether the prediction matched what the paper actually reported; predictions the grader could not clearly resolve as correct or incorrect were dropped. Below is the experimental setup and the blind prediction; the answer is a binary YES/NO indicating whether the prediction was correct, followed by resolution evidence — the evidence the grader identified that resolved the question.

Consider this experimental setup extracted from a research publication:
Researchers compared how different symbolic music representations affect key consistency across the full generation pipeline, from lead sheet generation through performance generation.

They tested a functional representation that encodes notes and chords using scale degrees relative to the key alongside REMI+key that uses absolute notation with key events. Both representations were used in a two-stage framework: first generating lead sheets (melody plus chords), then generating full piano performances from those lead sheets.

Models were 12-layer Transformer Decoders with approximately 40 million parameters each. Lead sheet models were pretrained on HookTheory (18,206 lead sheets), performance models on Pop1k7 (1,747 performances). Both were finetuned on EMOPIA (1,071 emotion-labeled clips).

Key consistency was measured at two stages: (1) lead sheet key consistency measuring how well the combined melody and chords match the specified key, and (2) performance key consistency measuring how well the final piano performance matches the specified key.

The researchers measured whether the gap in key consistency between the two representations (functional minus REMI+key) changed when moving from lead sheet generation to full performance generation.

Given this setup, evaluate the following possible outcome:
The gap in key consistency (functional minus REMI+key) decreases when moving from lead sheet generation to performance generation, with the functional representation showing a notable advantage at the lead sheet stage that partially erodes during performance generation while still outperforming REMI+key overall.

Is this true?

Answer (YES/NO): YES